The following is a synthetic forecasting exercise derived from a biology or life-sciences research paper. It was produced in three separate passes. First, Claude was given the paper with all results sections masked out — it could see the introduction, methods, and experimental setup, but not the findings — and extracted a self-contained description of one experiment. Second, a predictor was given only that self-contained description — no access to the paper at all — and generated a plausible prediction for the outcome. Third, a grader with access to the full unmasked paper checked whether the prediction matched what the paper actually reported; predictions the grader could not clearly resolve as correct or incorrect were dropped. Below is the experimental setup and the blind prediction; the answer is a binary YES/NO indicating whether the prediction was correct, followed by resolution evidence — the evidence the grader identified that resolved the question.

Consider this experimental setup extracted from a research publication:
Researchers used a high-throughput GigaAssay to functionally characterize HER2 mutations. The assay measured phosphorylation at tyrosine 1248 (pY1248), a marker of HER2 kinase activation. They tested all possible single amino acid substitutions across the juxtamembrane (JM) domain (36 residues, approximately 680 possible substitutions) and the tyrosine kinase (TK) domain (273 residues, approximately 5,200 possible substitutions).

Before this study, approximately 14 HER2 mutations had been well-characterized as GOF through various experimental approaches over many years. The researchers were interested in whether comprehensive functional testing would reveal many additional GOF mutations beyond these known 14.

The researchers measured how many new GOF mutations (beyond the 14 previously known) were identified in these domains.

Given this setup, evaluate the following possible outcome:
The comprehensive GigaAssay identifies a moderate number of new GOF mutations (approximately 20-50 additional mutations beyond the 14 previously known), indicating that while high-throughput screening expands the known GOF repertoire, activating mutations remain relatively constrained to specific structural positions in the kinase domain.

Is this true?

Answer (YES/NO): NO